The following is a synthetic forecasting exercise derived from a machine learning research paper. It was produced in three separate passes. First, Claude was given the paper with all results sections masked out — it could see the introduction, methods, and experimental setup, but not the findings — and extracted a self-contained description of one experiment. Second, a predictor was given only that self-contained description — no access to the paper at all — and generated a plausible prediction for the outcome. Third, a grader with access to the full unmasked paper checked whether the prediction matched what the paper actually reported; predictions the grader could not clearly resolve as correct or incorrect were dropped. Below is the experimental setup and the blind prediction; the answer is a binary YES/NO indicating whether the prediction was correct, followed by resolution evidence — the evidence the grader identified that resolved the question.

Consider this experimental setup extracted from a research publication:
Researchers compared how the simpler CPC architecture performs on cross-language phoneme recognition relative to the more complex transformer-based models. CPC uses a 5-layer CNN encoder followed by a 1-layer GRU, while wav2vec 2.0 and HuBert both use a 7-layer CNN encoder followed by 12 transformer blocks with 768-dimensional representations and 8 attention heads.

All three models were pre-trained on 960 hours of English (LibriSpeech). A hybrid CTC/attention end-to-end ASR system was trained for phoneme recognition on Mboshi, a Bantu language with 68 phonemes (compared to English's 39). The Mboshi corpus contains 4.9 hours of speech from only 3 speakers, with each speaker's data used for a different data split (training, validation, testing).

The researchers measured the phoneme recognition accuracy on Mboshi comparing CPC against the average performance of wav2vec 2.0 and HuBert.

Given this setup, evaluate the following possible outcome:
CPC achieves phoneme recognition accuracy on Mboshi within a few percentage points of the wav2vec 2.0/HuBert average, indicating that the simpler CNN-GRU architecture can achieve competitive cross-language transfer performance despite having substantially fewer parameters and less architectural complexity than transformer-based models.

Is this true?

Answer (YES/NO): NO